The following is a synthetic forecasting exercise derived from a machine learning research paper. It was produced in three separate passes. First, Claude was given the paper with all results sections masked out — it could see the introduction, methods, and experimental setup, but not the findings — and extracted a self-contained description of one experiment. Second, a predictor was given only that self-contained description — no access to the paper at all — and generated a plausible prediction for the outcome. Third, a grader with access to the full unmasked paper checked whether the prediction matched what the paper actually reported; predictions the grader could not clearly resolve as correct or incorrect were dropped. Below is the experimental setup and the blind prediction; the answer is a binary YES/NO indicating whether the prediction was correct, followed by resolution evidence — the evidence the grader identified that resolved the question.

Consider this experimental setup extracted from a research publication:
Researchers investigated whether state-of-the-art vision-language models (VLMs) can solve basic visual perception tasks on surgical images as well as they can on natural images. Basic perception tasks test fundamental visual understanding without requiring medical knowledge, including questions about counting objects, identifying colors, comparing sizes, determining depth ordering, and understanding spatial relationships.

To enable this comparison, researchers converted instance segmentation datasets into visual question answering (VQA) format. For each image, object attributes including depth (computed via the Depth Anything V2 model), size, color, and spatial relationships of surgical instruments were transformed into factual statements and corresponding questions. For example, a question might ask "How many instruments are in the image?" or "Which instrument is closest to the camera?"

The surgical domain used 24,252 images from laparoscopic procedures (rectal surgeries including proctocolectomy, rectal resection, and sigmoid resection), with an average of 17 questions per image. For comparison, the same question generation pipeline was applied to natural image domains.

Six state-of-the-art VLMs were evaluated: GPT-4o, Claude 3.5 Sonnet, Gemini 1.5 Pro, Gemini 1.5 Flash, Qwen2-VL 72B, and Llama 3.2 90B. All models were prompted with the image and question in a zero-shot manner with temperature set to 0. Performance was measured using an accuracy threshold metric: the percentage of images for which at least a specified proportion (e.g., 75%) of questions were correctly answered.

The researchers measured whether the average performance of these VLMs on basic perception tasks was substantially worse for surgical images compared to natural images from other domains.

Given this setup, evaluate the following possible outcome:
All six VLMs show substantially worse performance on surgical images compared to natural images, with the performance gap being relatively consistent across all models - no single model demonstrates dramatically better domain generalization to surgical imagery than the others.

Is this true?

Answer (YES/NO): NO